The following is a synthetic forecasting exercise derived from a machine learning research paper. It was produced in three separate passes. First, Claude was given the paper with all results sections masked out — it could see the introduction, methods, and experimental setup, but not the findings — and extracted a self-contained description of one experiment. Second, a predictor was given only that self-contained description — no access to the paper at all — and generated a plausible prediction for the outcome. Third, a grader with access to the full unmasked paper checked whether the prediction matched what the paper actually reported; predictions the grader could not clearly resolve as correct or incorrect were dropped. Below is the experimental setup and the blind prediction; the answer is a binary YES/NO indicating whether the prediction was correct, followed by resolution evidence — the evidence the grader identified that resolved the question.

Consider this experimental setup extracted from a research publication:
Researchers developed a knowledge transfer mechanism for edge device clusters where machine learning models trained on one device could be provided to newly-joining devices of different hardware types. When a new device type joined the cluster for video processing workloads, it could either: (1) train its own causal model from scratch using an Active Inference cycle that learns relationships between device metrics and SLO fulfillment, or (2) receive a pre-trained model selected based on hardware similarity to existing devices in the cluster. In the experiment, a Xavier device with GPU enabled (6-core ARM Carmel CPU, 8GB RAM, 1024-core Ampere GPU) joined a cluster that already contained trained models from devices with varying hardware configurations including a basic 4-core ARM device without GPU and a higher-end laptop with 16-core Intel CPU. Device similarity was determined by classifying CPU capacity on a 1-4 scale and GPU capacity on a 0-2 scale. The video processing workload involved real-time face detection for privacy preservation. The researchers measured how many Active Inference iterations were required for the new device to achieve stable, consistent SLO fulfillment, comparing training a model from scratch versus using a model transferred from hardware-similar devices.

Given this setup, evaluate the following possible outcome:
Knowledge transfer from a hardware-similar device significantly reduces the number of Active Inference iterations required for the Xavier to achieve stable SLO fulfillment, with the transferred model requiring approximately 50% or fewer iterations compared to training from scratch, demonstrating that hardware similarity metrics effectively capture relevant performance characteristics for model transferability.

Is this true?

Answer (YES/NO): YES